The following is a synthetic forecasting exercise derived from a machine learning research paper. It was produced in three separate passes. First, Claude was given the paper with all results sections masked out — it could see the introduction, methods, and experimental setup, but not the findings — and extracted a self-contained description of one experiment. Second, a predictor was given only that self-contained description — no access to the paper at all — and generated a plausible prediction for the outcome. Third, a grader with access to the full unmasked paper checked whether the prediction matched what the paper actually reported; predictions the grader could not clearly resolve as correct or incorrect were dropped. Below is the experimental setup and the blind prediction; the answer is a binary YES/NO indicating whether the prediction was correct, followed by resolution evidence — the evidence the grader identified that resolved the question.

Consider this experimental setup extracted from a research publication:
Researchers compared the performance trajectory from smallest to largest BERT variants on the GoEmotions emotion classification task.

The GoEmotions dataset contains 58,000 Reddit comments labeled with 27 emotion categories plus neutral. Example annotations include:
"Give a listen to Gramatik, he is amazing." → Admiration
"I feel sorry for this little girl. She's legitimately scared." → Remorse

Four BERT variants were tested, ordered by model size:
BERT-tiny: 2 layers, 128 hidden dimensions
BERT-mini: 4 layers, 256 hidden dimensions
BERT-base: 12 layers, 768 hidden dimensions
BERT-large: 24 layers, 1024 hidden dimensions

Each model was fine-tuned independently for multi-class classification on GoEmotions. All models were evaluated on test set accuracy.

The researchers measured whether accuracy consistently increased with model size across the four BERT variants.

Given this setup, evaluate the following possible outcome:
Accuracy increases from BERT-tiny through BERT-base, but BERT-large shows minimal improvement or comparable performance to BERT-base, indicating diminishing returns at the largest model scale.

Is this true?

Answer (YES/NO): NO